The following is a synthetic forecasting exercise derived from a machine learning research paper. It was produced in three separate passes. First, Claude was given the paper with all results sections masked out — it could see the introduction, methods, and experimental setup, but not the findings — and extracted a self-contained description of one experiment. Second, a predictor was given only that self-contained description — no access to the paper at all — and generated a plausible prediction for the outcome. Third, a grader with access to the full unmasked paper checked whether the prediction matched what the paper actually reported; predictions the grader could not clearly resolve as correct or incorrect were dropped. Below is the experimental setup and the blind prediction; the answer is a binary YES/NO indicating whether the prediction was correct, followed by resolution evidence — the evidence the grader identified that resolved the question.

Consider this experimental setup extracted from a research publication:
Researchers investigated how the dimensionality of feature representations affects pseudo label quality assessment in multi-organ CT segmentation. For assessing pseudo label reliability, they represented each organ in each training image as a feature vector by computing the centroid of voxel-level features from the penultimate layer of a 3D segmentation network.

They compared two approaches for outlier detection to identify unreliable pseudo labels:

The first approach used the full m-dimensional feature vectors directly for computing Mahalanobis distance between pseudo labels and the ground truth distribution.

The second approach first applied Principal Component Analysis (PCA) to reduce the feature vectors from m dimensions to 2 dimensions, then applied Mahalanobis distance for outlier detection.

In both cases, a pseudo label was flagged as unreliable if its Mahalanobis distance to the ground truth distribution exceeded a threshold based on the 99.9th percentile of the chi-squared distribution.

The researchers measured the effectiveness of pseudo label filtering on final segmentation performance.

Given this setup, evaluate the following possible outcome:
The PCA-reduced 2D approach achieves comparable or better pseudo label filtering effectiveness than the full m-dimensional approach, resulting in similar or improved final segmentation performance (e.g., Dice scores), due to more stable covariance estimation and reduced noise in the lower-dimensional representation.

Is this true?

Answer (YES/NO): YES